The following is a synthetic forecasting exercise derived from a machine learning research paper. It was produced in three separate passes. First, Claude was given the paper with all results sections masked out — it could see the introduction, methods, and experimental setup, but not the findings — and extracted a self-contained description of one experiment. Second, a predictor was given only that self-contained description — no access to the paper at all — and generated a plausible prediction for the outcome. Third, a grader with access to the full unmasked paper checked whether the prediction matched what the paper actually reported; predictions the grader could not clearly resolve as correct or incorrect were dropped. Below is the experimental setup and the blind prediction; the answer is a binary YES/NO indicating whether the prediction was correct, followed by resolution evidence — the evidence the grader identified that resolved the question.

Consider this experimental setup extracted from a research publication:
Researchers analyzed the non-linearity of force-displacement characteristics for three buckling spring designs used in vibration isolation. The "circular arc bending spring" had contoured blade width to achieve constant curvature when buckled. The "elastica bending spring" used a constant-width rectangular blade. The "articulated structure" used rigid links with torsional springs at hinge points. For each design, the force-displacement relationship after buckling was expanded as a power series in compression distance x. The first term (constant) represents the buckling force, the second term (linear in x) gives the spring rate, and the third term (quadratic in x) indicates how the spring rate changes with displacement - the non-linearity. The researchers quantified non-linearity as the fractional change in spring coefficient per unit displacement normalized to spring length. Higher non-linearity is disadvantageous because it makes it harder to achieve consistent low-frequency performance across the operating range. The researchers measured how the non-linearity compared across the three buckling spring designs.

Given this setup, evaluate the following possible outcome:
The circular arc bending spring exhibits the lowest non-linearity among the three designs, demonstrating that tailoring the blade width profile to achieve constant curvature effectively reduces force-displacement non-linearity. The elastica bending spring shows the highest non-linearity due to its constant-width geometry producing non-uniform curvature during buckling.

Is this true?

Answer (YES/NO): NO